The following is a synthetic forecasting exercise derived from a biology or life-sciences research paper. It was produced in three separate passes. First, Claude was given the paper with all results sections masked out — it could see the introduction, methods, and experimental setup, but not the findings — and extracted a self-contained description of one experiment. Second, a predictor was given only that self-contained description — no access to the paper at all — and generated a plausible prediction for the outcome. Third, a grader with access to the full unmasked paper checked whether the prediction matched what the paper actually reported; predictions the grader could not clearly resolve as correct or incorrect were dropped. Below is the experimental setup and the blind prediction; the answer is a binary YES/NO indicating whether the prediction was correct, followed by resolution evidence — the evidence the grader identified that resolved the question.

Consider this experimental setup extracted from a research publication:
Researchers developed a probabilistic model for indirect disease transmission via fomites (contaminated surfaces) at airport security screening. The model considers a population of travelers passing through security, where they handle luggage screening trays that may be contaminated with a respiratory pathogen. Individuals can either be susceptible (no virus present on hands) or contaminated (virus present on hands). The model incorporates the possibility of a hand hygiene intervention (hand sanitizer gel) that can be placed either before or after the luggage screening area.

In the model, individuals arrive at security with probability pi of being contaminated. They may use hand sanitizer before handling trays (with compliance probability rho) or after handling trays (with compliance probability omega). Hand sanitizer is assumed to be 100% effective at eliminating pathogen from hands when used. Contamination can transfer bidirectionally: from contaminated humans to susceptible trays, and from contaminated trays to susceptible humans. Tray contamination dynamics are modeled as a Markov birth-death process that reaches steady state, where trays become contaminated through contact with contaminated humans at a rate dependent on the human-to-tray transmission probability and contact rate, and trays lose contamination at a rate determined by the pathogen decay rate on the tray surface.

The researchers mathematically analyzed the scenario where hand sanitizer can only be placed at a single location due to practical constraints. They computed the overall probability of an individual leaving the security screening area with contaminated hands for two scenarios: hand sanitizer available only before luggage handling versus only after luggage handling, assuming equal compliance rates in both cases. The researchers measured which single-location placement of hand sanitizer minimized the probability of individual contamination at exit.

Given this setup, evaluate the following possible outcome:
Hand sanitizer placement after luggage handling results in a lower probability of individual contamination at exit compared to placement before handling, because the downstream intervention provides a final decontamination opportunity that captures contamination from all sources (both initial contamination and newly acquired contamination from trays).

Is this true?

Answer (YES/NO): YES